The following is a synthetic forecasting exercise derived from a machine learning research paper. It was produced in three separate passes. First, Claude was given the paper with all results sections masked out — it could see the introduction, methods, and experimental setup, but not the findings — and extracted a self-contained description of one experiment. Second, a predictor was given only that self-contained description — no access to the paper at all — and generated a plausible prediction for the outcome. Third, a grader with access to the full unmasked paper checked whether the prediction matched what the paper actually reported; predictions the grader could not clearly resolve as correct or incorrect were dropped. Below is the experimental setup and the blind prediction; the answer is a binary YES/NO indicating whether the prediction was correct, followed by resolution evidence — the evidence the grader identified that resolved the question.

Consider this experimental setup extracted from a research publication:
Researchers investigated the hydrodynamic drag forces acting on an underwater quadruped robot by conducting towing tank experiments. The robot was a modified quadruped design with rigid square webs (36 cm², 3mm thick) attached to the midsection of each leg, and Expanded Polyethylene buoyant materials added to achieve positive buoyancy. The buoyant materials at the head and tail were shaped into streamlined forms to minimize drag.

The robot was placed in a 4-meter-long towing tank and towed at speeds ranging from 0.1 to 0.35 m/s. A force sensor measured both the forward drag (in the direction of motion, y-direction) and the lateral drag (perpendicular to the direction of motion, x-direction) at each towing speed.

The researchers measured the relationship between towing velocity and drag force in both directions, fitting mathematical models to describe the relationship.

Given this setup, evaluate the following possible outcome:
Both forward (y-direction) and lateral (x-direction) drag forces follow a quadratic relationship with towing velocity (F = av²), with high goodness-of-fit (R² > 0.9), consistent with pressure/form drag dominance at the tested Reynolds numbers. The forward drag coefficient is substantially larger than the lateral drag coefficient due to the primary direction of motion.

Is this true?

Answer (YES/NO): NO